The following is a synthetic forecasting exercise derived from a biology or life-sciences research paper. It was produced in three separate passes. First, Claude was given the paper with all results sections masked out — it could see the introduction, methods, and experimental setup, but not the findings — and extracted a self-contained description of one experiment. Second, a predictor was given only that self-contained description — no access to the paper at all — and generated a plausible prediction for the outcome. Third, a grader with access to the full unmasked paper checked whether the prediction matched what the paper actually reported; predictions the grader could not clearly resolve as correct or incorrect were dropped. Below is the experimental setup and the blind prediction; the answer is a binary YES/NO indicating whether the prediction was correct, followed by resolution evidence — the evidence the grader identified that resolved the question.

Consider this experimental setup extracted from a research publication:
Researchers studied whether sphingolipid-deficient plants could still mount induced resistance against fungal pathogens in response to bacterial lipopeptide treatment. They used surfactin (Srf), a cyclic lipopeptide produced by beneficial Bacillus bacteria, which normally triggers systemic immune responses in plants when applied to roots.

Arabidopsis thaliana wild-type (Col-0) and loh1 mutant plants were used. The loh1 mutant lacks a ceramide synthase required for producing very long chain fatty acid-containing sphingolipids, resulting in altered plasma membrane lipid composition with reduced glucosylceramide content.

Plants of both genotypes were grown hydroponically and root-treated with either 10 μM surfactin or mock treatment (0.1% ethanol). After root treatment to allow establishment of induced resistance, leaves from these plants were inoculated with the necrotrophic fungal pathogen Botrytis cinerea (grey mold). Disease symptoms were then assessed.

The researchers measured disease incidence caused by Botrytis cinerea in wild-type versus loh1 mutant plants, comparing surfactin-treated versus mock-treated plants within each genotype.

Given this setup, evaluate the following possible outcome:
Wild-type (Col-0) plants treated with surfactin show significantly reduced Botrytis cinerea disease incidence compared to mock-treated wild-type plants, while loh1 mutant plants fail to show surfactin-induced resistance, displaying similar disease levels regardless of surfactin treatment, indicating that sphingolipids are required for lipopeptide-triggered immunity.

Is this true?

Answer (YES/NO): YES